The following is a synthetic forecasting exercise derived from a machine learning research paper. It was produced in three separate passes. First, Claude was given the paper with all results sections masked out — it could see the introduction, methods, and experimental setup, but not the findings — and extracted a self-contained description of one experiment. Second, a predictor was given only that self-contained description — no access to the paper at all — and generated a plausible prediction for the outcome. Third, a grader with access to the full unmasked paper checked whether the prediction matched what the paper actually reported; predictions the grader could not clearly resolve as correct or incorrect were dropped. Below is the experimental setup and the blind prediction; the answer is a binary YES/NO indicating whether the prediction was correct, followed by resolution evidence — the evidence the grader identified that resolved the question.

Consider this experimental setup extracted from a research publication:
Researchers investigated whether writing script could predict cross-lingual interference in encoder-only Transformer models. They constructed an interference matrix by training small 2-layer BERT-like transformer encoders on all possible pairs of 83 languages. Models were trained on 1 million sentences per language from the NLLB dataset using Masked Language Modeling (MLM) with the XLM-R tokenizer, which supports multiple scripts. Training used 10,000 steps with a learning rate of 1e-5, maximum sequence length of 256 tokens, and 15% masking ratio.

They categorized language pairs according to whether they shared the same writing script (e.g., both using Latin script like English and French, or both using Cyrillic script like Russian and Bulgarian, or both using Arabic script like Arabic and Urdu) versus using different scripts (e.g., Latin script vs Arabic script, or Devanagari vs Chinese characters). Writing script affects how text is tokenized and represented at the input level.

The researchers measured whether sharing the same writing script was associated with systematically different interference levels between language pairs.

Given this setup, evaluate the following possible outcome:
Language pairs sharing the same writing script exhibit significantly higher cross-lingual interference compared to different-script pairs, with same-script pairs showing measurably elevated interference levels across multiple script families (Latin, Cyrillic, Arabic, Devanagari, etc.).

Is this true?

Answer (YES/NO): NO